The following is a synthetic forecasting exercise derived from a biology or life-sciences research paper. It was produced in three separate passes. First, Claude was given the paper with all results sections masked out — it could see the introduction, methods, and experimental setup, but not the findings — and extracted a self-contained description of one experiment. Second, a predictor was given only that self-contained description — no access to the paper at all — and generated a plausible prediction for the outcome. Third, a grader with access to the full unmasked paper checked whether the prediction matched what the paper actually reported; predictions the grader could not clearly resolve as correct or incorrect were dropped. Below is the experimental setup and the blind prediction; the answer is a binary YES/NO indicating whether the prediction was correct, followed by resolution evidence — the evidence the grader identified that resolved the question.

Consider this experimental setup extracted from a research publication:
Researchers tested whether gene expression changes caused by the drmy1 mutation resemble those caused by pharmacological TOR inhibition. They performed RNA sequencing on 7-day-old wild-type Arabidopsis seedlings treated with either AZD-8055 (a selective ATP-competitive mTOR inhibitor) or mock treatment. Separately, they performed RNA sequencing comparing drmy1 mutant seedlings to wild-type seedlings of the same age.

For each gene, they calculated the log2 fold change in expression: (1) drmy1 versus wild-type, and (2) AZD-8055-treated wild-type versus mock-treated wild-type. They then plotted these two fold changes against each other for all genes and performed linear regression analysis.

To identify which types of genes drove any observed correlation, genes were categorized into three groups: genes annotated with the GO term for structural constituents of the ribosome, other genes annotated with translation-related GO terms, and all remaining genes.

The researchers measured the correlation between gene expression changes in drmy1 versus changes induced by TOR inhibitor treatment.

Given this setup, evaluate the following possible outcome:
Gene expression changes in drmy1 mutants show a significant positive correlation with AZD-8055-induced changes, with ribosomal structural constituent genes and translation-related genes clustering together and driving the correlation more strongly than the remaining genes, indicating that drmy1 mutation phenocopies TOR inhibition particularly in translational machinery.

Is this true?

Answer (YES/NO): NO